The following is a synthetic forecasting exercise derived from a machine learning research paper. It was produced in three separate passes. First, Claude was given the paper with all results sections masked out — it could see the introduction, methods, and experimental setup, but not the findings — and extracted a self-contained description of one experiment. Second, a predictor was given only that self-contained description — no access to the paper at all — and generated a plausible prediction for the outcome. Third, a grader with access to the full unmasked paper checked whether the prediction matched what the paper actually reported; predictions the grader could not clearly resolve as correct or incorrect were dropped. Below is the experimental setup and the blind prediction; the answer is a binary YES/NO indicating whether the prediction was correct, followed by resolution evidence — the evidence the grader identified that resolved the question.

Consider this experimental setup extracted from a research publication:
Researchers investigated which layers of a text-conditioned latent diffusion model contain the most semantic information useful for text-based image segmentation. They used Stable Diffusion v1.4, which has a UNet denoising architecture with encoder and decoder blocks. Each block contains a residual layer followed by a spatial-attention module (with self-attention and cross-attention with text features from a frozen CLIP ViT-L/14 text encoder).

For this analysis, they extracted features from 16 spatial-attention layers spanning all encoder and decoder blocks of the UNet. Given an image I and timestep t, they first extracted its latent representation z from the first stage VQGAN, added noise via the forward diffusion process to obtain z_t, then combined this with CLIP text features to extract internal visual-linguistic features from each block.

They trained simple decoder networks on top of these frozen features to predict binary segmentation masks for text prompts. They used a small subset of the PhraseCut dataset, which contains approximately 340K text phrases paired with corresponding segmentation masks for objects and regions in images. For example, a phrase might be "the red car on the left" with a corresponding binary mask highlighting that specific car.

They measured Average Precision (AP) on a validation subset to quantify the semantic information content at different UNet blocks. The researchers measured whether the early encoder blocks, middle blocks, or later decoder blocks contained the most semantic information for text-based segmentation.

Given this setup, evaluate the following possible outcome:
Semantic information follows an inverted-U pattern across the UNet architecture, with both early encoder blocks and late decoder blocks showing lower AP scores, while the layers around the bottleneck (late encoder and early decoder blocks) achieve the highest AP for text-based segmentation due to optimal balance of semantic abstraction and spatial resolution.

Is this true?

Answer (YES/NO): YES